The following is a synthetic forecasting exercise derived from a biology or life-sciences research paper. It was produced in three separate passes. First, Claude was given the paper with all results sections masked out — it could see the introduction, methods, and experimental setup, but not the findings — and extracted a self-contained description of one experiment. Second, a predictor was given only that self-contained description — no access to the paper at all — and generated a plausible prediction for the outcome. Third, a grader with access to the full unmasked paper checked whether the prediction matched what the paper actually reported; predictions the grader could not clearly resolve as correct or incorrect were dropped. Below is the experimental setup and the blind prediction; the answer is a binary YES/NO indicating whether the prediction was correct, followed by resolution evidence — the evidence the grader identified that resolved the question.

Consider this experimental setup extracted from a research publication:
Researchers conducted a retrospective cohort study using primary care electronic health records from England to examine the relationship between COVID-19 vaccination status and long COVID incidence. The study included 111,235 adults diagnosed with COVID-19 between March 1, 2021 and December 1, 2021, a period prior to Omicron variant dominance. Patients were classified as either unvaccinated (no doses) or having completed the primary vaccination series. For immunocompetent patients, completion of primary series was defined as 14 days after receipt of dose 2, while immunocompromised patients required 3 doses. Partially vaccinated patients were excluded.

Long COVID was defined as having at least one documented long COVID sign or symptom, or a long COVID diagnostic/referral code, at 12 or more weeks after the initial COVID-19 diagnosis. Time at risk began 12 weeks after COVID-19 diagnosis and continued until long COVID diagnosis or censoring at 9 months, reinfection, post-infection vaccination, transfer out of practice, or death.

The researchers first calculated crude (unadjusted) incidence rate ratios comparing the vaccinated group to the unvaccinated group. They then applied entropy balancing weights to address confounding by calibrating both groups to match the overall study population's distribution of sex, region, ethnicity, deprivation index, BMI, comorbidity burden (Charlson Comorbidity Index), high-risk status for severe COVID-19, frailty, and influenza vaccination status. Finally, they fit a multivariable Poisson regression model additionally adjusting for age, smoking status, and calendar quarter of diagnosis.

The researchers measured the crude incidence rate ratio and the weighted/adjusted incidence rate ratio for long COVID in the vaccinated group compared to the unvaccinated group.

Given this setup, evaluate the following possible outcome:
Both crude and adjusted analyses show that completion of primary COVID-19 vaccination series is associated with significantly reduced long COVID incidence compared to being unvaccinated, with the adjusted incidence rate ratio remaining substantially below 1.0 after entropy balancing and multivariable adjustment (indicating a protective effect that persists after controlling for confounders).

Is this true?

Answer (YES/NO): NO